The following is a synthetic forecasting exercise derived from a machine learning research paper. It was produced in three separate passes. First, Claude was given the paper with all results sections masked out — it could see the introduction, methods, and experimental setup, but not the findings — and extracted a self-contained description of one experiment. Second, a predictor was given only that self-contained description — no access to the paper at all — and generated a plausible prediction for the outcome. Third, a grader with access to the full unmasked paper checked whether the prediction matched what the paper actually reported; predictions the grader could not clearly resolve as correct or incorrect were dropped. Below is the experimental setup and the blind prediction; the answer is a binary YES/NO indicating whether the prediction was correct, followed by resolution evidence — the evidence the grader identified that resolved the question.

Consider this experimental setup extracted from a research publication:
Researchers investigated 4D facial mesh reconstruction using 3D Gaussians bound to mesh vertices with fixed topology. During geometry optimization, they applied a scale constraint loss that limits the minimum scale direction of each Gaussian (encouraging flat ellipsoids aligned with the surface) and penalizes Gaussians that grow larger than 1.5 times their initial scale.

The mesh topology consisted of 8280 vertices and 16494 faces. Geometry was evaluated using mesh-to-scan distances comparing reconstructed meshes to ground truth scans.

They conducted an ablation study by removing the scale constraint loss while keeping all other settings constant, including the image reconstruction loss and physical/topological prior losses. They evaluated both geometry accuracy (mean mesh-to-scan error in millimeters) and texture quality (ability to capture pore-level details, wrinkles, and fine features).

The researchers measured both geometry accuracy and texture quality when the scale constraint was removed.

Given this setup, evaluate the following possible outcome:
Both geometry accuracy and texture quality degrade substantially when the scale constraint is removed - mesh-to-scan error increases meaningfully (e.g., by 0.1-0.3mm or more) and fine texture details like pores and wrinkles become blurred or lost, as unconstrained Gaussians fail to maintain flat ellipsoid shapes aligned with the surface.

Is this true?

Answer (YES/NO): NO